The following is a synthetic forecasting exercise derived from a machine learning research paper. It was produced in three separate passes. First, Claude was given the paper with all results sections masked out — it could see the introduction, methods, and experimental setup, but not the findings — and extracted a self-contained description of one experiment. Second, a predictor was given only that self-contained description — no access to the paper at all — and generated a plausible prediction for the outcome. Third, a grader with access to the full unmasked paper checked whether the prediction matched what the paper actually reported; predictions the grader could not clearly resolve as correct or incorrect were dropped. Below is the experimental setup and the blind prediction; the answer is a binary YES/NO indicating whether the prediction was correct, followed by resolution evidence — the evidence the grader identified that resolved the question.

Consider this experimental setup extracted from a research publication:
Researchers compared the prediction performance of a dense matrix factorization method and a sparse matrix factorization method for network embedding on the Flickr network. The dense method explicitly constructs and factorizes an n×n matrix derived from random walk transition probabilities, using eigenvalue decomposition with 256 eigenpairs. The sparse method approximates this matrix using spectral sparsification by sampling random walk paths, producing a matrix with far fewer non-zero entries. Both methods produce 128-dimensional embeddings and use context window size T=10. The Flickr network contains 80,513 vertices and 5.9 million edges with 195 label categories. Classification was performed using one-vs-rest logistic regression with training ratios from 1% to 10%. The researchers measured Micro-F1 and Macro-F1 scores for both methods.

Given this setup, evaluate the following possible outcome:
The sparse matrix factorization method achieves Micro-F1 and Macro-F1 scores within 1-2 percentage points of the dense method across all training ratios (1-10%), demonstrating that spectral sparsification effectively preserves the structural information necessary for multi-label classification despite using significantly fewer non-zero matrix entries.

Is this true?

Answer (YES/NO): NO